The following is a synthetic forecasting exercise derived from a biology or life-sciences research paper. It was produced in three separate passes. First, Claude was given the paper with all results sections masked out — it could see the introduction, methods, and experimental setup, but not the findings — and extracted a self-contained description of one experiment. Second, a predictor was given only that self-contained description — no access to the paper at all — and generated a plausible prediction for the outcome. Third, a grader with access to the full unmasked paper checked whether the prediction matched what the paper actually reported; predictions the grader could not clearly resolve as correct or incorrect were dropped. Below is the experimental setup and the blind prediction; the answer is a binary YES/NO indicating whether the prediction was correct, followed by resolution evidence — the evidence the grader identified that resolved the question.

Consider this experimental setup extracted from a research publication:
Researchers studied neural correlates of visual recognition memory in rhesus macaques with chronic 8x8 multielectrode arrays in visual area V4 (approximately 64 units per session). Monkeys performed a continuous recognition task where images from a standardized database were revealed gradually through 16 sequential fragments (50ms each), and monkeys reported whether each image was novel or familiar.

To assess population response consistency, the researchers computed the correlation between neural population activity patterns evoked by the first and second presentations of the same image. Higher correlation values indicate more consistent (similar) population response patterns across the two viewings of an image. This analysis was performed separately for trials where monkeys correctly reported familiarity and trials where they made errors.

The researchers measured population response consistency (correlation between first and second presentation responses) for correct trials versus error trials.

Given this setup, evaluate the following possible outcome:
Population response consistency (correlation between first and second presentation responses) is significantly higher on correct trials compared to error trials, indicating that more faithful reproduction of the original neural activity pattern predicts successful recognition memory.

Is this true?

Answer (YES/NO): YES